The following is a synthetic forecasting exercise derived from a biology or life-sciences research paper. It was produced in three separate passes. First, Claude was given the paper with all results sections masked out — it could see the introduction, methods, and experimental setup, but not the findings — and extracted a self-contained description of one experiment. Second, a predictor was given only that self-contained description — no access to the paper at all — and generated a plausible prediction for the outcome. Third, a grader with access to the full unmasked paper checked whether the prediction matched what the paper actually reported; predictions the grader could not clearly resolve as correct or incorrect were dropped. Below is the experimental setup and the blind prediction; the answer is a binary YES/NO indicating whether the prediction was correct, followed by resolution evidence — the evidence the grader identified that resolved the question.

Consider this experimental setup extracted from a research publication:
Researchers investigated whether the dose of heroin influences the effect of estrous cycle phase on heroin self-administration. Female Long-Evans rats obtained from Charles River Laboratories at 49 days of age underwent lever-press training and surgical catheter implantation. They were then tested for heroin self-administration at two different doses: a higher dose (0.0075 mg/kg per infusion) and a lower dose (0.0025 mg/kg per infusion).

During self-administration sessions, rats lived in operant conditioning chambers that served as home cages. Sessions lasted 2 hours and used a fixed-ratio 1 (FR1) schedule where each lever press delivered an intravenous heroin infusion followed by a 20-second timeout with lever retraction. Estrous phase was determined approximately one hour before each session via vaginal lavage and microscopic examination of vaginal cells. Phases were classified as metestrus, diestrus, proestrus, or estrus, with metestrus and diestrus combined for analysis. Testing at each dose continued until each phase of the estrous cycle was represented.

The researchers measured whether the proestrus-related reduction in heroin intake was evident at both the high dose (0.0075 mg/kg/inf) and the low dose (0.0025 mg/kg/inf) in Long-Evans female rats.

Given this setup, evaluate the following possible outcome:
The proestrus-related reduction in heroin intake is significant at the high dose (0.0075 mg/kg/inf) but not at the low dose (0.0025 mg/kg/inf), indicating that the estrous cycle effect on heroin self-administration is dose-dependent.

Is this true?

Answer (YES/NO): NO